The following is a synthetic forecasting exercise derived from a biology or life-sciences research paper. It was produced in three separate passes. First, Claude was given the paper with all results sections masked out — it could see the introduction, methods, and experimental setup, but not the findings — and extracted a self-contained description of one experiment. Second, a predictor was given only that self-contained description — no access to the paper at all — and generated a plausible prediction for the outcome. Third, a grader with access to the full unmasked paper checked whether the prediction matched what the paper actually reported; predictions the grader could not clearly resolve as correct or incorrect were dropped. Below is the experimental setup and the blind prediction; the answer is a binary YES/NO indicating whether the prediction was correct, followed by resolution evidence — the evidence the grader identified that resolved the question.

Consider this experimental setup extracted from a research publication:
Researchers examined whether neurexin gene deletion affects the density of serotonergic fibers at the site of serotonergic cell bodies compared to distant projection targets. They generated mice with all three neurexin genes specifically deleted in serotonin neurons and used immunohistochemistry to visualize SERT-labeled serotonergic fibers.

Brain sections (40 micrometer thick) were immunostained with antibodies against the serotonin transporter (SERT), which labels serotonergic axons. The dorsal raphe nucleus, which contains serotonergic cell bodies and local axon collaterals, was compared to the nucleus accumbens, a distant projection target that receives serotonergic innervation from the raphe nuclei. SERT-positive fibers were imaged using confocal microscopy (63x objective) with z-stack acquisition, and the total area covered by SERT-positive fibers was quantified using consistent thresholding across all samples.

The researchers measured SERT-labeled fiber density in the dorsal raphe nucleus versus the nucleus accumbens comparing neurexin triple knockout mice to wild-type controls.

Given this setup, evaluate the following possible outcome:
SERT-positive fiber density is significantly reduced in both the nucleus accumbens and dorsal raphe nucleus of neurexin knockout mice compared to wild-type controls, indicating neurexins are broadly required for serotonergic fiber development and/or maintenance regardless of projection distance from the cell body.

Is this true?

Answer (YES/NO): NO